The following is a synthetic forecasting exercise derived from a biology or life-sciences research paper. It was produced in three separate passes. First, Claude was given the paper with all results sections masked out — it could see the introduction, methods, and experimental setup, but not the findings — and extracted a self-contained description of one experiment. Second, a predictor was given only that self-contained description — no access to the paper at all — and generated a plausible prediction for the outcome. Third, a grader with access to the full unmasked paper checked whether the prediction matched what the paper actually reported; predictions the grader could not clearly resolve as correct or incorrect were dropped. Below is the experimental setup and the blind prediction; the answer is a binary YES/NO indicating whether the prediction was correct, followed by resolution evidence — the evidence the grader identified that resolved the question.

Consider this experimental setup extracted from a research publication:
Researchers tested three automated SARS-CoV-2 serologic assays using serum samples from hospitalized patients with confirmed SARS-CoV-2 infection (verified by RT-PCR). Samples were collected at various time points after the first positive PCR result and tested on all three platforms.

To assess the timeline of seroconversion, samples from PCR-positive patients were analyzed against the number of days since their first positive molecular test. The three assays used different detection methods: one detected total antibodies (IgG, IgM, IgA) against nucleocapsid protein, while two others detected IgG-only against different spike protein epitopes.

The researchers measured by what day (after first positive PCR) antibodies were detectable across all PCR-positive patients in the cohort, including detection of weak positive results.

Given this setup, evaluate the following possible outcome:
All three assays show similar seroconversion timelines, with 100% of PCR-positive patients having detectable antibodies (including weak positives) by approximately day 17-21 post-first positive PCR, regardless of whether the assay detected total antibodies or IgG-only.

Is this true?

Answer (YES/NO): NO